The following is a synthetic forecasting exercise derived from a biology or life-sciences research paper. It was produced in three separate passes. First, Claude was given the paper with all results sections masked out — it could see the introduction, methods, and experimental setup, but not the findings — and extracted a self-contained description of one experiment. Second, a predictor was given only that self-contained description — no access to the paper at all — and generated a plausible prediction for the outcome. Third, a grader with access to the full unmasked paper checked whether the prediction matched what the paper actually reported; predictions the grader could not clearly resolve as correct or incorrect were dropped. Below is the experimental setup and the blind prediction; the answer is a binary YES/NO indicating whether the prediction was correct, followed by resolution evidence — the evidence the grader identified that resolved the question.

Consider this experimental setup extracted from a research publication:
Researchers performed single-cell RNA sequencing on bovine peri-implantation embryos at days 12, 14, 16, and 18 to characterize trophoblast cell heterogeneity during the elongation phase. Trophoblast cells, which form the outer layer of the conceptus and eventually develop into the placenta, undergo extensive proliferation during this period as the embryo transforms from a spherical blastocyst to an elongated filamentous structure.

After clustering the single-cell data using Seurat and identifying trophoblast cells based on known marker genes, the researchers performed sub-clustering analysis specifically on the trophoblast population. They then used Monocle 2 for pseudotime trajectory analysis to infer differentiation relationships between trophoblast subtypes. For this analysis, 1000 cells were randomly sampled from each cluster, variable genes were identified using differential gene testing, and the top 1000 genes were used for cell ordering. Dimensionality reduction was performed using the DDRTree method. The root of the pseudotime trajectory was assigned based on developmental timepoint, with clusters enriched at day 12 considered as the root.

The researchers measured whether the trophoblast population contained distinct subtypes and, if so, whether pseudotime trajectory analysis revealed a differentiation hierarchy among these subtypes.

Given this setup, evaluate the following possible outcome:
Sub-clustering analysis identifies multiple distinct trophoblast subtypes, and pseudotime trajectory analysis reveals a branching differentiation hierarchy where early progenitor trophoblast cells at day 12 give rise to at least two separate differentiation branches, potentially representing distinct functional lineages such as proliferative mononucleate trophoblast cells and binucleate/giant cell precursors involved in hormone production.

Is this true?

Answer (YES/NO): NO